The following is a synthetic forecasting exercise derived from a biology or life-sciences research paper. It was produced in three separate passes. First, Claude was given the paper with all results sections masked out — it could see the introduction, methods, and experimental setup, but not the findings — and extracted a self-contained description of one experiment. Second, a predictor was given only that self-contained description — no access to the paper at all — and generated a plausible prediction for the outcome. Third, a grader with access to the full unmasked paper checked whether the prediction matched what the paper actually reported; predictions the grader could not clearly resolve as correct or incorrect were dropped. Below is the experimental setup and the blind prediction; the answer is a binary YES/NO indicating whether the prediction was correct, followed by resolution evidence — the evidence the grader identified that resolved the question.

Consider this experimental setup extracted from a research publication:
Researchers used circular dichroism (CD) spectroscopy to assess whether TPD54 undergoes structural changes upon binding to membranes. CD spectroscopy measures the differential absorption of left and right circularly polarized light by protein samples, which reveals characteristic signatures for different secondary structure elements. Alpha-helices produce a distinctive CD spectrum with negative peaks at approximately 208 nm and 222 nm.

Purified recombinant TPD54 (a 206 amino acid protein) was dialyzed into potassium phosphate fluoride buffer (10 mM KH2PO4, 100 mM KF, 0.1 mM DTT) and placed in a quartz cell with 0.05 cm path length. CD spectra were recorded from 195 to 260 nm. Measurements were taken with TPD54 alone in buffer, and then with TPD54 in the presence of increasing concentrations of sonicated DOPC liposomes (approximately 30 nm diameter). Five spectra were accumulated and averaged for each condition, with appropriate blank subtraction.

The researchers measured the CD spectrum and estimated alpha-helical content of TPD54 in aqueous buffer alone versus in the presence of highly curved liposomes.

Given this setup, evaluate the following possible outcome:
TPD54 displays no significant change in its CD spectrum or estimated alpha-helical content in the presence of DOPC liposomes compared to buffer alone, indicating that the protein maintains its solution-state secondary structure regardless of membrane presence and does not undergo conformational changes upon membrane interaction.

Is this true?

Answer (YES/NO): NO